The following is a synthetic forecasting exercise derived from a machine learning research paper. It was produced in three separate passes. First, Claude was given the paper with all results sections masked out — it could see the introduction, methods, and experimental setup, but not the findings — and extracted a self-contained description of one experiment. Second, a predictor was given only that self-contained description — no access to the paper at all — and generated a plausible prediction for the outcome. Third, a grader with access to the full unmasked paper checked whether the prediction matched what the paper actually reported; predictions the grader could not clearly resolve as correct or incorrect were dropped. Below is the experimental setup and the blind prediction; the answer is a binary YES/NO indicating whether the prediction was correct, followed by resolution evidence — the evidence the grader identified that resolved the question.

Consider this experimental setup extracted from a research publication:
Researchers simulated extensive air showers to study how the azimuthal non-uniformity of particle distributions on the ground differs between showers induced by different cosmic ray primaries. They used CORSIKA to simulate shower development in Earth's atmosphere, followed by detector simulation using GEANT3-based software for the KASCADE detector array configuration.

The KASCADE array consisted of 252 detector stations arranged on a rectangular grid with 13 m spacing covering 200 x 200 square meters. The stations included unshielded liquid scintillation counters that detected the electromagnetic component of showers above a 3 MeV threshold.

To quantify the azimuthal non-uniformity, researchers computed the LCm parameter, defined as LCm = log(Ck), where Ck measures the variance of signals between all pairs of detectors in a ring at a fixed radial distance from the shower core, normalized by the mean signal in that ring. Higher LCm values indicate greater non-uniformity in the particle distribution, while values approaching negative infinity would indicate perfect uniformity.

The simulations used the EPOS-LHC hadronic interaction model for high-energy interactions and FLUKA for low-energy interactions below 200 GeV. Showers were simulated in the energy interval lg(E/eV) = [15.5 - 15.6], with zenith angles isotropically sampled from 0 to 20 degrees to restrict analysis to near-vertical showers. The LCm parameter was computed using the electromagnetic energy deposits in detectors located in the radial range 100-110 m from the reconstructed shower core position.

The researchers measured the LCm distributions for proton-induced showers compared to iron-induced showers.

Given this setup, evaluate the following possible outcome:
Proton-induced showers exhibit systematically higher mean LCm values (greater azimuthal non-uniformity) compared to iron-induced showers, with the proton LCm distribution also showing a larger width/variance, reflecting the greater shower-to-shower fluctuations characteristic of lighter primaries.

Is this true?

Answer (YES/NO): YES